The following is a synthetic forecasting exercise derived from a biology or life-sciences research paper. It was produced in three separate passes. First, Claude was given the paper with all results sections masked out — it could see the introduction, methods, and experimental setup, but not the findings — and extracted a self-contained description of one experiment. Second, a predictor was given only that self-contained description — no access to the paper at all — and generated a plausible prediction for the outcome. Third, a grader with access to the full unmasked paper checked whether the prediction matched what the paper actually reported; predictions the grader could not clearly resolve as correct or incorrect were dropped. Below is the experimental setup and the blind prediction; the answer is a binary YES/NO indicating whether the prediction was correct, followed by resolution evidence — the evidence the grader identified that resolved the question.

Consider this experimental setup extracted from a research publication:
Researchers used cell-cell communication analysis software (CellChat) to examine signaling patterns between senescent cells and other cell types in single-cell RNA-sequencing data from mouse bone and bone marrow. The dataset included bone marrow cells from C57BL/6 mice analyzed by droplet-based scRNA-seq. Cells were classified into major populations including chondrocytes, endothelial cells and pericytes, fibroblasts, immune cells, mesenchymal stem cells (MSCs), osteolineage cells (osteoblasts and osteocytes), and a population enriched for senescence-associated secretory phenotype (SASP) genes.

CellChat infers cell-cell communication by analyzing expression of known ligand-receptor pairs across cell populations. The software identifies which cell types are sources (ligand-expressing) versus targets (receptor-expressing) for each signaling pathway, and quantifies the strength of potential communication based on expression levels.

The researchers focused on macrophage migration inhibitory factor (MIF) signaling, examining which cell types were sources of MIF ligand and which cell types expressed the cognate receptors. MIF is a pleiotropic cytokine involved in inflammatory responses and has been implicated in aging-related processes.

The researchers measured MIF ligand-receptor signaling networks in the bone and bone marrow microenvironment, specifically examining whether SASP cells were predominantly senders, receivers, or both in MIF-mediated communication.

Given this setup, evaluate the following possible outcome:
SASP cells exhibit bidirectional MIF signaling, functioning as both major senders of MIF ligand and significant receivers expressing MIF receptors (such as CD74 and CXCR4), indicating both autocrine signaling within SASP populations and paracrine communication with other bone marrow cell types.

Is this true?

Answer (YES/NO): NO